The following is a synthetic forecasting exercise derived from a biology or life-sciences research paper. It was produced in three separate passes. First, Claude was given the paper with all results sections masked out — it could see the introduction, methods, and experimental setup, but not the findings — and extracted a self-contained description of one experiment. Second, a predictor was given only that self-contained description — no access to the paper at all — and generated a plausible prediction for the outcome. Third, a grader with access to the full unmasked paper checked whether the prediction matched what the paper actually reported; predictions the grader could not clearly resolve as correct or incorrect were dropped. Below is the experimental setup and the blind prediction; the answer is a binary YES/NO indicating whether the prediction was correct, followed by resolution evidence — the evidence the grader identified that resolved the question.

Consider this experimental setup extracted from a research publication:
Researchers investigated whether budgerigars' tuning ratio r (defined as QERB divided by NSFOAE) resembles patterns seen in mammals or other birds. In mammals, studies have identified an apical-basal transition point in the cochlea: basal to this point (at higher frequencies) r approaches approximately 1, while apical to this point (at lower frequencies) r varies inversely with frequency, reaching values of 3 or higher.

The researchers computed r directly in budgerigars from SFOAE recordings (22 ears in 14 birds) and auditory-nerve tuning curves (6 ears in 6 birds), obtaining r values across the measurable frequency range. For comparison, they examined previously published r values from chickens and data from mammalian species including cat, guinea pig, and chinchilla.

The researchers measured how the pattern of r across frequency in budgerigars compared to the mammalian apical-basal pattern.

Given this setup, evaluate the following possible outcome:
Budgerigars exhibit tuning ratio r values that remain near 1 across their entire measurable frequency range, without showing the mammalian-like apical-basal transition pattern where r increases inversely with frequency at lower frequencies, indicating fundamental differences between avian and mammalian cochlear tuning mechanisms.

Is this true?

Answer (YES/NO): NO